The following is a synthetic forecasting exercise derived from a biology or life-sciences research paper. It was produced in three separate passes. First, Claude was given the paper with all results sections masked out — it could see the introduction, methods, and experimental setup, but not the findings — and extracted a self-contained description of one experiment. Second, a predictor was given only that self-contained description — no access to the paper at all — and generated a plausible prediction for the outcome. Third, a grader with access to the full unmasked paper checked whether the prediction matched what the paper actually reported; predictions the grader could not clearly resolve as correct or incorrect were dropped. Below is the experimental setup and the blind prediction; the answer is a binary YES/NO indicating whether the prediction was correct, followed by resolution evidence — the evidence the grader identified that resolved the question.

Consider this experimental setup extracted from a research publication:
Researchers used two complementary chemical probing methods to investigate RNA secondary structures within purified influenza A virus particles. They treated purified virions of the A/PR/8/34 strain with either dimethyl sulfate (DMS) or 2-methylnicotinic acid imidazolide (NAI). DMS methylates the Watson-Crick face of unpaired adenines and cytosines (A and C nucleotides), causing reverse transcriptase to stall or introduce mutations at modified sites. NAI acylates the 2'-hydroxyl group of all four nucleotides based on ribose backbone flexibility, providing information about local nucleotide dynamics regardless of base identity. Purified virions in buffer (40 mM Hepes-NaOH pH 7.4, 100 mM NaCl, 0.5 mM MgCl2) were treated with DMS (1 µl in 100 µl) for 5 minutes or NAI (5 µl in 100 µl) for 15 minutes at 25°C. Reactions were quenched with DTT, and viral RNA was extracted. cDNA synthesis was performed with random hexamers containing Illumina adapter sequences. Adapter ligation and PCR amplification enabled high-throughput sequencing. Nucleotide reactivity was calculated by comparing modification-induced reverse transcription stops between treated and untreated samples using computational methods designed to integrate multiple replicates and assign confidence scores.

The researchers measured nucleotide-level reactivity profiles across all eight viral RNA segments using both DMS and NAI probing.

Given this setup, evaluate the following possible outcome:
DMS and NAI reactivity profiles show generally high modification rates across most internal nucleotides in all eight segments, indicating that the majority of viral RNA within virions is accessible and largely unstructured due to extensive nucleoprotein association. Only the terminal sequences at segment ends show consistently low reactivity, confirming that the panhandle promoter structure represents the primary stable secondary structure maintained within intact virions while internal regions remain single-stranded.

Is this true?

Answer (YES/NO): NO